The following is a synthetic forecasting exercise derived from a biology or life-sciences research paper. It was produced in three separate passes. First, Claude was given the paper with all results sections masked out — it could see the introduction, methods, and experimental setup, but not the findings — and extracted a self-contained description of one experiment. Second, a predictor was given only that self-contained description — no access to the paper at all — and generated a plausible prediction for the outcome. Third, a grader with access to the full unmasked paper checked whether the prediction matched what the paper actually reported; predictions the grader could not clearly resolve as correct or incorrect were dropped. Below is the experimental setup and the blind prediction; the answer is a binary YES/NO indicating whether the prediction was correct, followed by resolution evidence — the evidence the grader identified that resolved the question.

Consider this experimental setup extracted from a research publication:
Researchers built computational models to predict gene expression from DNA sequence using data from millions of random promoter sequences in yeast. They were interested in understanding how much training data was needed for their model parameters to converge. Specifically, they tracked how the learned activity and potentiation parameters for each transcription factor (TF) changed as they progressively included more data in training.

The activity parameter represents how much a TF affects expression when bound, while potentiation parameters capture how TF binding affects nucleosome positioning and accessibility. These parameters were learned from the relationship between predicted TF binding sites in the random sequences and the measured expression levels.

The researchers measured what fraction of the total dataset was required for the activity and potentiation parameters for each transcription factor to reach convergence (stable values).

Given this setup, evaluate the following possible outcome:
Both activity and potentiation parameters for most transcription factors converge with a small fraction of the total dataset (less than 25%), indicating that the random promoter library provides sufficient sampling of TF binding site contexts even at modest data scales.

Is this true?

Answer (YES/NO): YES